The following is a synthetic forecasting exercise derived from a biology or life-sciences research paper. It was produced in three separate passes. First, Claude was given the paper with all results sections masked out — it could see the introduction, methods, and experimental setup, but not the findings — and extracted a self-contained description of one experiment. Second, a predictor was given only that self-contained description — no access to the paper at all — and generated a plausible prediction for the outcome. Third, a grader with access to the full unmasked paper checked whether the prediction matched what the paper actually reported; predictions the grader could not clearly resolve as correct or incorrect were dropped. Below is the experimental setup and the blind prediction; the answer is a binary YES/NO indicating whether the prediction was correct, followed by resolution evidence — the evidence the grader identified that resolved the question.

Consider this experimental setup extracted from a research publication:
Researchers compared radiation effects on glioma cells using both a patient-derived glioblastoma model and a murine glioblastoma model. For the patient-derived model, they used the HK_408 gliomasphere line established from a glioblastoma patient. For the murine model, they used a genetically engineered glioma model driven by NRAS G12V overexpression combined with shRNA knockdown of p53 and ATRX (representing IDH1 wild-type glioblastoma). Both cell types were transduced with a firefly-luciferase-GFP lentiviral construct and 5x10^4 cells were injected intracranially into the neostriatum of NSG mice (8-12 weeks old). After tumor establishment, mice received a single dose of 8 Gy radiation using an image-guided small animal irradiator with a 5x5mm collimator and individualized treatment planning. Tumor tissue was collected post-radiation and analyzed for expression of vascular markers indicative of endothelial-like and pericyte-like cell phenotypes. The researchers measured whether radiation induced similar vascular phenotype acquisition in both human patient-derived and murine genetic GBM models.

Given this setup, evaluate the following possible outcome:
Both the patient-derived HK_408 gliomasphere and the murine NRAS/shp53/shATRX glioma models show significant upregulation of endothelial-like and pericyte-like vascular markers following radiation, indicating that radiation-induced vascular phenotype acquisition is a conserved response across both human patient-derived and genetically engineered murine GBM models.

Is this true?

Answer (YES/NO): YES